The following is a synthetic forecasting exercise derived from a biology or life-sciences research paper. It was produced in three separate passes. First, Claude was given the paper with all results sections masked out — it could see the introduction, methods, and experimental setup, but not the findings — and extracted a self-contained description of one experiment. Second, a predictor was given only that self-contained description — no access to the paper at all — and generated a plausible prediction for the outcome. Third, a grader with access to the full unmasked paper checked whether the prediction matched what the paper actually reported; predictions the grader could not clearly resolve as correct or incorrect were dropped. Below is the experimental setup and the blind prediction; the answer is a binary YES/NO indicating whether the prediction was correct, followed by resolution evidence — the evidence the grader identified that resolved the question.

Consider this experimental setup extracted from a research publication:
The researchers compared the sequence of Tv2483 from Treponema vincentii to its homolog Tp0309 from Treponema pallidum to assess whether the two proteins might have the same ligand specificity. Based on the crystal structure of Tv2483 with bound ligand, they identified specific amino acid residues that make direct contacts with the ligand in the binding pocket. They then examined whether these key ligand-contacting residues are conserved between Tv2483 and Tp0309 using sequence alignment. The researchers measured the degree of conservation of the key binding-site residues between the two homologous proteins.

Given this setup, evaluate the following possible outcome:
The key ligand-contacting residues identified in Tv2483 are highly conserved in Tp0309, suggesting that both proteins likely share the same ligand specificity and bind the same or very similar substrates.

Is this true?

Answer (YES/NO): NO